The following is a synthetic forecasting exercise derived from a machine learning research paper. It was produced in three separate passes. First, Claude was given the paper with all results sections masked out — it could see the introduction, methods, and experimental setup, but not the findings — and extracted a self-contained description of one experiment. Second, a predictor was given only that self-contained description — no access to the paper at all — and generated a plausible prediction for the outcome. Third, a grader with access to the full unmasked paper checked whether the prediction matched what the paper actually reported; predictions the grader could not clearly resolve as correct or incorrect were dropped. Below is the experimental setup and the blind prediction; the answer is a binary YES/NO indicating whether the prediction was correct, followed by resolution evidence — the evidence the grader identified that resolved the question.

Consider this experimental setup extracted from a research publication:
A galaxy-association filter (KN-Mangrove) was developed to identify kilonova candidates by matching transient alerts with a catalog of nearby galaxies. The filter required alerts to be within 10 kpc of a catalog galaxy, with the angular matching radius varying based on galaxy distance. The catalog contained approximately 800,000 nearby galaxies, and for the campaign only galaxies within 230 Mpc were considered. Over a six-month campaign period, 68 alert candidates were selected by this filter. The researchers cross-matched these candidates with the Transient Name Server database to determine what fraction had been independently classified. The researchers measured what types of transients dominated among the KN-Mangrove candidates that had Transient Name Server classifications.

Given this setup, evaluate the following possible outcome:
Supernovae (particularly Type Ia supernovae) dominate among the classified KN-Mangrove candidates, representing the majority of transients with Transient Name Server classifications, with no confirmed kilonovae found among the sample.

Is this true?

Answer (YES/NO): NO